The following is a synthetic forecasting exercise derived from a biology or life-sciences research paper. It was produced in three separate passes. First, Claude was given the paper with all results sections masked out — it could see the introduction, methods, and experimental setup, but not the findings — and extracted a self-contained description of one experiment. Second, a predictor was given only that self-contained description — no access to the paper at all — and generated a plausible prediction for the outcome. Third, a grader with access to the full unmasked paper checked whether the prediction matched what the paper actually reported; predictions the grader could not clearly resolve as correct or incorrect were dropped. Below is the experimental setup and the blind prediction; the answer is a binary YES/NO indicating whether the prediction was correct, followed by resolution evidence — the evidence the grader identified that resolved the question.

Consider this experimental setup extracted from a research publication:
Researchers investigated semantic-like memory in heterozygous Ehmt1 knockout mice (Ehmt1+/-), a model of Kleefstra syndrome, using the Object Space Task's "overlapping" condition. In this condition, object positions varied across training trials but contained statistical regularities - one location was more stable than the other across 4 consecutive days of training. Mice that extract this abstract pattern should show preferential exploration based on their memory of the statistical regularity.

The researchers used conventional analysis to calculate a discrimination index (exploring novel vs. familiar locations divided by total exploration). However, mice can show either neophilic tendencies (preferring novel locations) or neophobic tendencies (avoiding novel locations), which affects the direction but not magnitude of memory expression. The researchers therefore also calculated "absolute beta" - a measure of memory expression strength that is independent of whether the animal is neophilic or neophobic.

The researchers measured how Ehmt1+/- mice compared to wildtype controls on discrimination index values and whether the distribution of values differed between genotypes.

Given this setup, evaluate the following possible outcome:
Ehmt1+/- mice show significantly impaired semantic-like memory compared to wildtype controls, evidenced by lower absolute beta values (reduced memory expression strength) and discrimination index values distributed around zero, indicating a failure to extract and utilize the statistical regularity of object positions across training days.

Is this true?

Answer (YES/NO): NO